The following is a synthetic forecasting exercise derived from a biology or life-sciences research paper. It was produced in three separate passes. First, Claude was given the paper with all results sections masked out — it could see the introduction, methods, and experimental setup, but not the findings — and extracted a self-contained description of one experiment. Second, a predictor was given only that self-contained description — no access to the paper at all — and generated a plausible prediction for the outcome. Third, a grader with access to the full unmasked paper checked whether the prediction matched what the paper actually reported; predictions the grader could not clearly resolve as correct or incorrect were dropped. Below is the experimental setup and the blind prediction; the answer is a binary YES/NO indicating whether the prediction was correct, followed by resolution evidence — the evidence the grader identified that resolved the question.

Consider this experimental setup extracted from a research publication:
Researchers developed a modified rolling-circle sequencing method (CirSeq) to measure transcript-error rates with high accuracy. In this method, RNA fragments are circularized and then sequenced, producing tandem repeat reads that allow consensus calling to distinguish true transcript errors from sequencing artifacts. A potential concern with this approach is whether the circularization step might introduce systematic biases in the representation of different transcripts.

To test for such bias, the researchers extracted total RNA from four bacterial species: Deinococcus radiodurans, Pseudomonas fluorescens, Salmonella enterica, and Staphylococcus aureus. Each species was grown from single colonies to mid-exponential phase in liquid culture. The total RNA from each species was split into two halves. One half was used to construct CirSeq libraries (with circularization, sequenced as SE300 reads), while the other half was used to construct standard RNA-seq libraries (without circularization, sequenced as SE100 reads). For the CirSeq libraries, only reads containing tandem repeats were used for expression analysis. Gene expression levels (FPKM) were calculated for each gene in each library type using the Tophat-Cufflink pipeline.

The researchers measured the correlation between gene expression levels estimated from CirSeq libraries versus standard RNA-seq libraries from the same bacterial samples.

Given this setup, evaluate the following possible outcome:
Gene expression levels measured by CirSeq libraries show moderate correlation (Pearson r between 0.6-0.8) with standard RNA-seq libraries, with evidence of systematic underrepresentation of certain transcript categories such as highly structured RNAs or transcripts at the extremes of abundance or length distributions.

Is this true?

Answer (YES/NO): NO